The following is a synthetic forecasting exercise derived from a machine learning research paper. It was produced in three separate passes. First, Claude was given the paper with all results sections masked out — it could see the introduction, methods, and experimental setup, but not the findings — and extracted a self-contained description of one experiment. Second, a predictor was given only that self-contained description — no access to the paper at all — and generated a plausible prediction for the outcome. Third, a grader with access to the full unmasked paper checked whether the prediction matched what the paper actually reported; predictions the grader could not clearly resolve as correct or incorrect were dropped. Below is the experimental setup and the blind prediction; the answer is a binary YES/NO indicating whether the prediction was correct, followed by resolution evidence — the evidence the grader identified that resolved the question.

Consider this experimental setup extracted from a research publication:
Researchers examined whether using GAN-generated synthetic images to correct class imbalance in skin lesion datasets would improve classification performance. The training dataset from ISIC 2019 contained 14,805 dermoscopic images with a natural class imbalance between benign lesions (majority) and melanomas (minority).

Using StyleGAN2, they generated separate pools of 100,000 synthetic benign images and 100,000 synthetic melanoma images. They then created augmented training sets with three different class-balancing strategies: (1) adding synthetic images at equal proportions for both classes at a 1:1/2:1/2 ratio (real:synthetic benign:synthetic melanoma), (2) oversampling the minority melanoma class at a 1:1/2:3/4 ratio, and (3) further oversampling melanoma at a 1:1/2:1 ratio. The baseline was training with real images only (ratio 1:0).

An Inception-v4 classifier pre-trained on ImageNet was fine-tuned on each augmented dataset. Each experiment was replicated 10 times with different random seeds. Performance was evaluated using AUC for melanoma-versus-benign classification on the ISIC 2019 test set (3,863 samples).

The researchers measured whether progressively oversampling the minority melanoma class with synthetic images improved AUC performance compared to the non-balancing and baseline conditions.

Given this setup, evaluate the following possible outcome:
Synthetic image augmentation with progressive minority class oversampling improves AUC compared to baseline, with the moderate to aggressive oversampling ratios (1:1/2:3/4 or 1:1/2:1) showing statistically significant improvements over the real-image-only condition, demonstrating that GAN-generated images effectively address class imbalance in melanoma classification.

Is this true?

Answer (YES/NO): NO